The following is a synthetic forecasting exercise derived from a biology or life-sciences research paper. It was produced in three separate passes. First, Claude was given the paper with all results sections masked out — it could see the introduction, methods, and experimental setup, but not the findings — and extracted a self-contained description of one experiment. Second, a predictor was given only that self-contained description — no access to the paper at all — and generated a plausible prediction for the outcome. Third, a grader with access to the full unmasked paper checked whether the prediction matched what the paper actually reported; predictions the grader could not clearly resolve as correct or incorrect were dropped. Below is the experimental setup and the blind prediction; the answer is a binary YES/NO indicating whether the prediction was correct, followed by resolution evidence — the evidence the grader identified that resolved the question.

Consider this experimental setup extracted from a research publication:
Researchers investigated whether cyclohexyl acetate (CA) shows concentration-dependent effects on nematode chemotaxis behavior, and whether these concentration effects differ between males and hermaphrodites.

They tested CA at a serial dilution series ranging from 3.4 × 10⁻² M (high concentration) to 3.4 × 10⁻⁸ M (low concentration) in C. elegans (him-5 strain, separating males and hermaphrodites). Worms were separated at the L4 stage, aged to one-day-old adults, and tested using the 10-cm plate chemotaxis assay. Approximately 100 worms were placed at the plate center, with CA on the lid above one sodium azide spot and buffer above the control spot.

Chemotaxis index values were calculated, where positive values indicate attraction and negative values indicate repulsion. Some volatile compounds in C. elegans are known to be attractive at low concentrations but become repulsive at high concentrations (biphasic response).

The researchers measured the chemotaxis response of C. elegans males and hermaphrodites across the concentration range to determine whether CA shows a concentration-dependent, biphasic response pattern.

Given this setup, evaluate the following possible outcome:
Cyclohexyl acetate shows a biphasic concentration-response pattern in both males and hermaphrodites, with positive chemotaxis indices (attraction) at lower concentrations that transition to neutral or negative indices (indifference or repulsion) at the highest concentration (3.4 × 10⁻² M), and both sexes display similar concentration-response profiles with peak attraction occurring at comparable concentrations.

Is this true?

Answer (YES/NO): NO